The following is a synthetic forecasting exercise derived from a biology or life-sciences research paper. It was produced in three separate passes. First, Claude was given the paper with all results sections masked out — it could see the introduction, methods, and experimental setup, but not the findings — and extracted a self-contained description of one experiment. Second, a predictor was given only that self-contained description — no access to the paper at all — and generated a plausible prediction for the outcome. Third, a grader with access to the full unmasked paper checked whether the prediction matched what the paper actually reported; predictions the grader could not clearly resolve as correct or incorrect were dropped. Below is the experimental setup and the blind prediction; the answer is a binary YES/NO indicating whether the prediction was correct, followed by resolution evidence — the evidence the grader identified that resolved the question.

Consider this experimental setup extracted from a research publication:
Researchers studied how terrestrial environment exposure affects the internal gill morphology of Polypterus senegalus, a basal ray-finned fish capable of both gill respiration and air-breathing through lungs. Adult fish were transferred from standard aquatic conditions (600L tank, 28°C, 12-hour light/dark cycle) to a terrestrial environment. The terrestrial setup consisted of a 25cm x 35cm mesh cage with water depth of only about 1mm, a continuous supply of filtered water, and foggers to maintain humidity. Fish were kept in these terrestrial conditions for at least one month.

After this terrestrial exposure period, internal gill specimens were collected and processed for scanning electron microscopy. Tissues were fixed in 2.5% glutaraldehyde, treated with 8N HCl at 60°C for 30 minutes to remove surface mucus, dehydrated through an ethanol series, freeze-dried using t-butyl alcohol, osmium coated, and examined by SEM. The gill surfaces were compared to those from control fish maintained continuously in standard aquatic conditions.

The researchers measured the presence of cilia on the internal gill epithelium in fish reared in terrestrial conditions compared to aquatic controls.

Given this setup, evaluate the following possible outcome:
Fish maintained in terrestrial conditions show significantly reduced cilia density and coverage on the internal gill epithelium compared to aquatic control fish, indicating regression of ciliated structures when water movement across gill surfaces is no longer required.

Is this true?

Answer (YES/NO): YES